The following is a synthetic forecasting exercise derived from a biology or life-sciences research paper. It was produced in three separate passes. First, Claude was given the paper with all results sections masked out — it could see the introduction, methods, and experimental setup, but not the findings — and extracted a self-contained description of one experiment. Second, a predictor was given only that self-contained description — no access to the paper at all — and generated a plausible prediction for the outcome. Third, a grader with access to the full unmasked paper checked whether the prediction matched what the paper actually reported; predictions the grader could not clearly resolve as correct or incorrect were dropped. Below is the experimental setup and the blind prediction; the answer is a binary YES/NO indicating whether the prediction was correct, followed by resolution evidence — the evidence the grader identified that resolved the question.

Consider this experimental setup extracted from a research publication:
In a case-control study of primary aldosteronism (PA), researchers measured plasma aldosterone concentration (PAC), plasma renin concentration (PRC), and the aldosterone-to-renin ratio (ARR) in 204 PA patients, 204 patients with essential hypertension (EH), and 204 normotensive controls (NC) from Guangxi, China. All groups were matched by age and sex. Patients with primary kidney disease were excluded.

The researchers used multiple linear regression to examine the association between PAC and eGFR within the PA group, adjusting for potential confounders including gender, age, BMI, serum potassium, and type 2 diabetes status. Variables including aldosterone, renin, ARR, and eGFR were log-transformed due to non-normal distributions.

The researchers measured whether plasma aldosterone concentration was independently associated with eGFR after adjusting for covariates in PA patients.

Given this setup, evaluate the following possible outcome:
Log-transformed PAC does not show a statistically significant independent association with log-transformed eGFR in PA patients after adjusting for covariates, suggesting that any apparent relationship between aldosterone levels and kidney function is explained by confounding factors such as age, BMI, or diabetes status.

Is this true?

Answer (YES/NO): NO